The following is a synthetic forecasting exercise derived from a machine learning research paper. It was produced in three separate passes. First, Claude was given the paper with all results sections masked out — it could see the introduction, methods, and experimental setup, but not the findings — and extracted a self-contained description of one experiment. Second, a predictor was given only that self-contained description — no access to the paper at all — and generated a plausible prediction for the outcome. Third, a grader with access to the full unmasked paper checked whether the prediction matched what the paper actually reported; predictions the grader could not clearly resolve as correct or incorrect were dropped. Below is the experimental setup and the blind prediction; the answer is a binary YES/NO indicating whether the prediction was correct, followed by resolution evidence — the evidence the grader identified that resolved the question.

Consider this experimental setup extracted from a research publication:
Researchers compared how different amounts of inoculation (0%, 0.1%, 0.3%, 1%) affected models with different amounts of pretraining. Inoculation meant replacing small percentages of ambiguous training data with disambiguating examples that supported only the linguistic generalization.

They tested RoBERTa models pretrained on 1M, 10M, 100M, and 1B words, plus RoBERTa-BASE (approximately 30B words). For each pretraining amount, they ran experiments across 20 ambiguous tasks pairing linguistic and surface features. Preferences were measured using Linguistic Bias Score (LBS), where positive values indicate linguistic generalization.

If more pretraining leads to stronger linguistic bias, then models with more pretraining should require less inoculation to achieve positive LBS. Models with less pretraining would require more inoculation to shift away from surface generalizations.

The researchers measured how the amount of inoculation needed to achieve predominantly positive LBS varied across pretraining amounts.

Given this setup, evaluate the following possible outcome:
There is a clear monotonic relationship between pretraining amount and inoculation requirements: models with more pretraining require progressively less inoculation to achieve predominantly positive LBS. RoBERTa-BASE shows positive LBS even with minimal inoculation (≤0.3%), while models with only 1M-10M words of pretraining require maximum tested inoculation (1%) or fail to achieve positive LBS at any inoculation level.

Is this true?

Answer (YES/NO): YES